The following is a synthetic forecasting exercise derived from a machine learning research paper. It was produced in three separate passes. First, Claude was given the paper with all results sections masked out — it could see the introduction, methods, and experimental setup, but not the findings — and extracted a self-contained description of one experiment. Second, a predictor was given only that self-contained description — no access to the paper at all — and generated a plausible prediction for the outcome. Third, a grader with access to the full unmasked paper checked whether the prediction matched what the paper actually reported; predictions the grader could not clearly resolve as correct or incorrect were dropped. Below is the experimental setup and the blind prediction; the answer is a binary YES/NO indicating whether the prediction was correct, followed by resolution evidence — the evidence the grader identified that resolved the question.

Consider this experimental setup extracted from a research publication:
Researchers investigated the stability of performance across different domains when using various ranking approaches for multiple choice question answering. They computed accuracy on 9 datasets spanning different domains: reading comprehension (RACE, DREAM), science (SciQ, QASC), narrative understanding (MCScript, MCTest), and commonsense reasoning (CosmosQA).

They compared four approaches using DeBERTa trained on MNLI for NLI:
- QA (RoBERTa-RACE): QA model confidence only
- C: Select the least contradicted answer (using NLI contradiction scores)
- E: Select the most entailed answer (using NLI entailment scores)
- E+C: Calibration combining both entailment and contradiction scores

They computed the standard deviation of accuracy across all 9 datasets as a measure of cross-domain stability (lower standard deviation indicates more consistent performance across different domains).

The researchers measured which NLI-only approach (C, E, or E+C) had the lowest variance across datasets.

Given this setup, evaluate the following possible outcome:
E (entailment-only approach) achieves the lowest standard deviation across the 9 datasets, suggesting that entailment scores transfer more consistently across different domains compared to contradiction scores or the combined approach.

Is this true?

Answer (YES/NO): NO